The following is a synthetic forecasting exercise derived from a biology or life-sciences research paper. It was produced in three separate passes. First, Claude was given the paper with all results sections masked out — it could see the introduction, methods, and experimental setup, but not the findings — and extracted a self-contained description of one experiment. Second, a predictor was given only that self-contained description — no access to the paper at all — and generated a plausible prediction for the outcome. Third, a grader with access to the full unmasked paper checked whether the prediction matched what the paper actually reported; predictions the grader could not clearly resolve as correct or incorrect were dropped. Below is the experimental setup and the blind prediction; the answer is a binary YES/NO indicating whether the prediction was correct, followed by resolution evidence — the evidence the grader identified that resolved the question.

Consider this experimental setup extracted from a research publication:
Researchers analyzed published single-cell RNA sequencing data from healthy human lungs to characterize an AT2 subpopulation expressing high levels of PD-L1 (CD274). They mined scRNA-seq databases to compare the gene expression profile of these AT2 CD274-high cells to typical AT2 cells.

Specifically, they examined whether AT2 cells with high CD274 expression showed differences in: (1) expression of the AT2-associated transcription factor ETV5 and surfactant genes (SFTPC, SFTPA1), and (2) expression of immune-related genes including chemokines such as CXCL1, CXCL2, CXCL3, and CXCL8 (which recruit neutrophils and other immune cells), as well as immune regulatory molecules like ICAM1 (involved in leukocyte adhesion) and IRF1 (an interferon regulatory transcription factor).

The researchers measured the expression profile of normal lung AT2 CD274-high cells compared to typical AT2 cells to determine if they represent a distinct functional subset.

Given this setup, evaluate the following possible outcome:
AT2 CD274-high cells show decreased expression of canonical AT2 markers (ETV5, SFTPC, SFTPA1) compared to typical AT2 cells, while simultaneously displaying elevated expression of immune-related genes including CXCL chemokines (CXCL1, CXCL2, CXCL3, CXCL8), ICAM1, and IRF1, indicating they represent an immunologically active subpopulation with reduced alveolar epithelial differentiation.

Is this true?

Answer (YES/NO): YES